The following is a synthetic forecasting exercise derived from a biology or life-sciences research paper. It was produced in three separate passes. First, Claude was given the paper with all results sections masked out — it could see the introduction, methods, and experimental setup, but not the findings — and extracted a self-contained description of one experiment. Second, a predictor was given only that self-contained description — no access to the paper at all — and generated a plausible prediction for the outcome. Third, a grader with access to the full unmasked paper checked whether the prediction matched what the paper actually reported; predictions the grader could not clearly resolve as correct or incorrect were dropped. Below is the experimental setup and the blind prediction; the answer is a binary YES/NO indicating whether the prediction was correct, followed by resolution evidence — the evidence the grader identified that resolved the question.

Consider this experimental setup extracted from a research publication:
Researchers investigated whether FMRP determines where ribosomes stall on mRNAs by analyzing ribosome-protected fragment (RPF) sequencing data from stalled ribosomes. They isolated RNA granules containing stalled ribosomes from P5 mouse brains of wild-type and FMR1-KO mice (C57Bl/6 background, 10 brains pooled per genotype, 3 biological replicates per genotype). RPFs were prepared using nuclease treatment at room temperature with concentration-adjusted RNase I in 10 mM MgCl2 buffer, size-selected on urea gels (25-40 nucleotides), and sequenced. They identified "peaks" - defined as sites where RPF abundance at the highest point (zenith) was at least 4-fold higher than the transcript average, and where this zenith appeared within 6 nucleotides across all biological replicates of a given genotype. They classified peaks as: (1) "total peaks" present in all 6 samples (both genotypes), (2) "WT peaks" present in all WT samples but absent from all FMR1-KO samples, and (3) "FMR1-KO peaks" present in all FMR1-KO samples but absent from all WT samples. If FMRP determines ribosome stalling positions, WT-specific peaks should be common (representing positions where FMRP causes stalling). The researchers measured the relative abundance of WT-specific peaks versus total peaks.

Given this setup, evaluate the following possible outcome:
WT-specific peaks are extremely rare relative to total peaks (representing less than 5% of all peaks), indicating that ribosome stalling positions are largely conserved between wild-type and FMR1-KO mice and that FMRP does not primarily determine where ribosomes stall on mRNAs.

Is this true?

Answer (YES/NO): NO